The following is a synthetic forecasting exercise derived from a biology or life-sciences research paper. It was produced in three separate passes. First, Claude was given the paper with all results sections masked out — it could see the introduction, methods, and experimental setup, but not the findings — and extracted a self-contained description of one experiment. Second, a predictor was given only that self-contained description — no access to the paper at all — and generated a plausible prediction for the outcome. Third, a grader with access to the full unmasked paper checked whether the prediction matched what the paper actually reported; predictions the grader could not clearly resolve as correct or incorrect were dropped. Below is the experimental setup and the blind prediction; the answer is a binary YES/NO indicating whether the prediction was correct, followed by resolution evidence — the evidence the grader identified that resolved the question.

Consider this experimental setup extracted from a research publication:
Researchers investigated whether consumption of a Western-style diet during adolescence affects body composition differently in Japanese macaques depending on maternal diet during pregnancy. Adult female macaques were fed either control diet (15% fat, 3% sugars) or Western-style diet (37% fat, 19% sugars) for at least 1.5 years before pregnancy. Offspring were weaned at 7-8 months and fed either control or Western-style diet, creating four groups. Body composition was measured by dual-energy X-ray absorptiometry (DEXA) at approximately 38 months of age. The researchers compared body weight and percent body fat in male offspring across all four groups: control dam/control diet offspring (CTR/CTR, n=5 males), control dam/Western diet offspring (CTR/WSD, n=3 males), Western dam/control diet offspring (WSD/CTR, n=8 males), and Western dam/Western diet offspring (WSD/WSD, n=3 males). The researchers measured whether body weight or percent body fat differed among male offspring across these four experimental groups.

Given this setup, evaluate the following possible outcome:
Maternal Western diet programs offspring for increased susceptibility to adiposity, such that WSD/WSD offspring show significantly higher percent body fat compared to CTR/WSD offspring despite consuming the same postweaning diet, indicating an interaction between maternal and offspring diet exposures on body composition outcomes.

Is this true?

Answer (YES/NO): NO